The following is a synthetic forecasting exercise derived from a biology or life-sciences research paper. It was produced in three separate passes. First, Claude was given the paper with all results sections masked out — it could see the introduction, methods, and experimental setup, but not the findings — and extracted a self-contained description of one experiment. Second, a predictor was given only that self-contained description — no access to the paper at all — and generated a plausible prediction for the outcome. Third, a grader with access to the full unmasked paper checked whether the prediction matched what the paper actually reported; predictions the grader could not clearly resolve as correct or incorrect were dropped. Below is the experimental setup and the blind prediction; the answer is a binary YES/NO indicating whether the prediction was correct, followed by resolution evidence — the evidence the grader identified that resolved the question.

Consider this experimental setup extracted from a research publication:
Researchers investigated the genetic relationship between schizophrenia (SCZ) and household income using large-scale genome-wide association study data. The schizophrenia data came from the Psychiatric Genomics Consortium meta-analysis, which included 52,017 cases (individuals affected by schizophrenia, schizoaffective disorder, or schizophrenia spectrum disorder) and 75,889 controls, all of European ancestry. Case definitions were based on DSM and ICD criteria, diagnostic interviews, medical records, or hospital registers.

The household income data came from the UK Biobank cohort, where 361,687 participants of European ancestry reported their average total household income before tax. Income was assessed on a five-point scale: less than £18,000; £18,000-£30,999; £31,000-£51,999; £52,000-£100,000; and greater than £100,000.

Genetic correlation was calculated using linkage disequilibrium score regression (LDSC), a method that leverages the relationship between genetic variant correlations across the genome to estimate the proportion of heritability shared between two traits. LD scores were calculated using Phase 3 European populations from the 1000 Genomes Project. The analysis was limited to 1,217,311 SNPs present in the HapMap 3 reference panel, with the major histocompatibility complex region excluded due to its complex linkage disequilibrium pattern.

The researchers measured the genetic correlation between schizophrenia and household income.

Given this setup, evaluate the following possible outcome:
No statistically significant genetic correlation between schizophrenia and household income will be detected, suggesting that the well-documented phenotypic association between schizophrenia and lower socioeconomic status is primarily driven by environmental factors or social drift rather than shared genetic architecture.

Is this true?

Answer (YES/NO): NO